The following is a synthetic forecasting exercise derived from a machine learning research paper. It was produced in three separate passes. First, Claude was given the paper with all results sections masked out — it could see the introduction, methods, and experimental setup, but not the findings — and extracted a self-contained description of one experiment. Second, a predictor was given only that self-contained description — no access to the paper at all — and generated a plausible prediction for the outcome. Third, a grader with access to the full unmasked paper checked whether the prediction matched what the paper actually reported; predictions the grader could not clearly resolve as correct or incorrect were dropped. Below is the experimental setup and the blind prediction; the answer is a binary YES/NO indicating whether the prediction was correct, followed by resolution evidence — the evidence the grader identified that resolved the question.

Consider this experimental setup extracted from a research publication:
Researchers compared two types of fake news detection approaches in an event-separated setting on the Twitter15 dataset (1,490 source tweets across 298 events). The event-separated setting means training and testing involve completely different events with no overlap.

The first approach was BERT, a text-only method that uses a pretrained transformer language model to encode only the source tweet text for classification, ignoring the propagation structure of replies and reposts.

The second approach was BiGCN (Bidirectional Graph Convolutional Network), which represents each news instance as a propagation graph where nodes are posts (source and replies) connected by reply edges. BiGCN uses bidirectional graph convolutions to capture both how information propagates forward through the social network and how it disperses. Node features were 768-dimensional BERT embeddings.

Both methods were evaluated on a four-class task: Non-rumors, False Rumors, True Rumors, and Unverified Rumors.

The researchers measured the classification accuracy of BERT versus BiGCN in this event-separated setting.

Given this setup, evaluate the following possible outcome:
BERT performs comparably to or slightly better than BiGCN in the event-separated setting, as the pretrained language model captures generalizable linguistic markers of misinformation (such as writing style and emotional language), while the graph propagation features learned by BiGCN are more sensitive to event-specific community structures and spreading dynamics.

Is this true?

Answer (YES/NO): NO